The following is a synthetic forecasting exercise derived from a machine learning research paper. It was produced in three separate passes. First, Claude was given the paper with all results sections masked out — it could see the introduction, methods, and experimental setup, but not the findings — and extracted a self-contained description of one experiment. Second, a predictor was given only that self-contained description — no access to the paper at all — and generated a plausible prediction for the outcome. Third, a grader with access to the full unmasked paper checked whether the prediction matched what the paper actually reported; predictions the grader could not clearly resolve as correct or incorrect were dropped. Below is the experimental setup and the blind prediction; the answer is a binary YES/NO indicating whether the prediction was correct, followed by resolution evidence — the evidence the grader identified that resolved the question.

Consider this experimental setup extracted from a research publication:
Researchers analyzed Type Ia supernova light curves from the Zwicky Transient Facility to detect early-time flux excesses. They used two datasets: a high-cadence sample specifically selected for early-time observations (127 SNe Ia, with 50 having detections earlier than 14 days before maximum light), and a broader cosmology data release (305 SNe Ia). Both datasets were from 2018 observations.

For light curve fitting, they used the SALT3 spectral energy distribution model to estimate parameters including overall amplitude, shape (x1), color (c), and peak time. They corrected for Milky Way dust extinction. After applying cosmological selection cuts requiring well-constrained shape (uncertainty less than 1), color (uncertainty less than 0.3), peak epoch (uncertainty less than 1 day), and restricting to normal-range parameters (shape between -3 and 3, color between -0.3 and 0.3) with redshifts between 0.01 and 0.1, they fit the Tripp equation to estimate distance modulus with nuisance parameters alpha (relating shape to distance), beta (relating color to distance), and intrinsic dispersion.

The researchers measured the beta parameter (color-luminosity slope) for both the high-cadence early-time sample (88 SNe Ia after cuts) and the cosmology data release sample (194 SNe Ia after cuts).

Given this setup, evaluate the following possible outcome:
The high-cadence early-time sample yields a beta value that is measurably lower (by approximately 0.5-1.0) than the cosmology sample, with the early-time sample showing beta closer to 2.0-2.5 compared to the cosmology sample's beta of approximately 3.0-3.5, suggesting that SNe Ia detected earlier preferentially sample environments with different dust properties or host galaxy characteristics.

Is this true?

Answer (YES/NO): NO